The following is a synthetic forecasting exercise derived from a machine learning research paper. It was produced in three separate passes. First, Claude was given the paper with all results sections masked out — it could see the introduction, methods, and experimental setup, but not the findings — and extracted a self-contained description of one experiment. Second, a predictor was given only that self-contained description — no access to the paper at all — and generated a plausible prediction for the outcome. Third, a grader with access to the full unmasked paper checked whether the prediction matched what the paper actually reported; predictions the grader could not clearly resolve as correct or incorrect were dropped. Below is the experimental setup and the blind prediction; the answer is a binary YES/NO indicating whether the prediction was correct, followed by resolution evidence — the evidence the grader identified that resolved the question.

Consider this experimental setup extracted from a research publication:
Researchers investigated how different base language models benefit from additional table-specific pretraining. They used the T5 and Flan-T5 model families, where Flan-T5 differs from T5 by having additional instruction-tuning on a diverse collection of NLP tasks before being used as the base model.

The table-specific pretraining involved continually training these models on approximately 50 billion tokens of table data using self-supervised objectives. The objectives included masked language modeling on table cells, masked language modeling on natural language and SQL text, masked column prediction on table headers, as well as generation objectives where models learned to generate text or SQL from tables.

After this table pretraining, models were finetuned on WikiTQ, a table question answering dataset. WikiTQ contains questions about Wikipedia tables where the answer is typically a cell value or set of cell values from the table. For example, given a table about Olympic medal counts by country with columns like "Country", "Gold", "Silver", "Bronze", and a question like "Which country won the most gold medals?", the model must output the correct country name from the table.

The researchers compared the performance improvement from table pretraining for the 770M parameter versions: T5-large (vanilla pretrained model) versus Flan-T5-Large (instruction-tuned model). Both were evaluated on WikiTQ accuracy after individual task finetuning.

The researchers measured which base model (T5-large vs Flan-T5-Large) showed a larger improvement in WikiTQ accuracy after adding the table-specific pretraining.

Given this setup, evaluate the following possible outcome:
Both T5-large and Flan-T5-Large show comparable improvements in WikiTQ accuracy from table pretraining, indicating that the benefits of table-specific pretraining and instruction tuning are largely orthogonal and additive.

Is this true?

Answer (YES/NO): NO